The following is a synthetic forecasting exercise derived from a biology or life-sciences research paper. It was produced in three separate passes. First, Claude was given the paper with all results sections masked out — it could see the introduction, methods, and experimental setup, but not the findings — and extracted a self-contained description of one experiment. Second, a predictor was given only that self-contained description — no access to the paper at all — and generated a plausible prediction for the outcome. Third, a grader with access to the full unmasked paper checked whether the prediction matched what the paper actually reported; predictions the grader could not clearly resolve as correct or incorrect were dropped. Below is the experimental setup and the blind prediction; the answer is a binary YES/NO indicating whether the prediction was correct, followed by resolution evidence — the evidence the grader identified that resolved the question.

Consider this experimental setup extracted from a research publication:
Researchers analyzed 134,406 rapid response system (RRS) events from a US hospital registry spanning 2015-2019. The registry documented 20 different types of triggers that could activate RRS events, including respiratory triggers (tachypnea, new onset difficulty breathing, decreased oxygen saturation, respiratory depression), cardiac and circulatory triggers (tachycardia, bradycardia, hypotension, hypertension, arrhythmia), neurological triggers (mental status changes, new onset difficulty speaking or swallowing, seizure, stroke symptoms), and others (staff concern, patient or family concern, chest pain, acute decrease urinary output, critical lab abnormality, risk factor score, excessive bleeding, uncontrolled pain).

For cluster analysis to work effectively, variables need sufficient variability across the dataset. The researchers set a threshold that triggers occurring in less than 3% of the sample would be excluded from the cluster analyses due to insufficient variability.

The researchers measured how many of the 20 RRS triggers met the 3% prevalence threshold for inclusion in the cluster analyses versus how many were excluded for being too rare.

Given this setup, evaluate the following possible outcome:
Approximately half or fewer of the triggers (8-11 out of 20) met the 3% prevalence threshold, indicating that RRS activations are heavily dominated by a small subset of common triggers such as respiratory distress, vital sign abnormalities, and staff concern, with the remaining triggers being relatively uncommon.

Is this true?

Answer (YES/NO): NO